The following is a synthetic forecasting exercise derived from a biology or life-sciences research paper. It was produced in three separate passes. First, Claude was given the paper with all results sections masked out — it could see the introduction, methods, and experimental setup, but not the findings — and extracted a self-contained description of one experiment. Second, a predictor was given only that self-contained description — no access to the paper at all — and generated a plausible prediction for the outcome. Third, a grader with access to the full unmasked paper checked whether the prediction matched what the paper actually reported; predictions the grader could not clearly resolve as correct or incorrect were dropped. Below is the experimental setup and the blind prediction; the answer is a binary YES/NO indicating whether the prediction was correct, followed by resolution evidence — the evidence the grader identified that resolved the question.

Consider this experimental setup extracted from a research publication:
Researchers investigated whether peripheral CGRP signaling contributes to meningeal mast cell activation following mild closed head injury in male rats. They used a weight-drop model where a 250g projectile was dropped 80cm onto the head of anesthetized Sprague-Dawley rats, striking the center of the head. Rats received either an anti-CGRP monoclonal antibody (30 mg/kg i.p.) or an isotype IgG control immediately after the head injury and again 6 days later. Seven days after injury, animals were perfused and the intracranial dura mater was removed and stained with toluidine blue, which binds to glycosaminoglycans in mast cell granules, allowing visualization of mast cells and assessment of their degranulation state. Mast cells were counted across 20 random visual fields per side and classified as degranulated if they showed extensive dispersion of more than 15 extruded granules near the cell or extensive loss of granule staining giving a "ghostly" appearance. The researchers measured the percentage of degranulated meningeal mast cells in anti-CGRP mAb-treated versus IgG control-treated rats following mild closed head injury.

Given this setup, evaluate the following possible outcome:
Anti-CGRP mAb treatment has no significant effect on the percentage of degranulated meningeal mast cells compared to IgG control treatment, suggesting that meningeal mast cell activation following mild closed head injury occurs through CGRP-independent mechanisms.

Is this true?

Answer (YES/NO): YES